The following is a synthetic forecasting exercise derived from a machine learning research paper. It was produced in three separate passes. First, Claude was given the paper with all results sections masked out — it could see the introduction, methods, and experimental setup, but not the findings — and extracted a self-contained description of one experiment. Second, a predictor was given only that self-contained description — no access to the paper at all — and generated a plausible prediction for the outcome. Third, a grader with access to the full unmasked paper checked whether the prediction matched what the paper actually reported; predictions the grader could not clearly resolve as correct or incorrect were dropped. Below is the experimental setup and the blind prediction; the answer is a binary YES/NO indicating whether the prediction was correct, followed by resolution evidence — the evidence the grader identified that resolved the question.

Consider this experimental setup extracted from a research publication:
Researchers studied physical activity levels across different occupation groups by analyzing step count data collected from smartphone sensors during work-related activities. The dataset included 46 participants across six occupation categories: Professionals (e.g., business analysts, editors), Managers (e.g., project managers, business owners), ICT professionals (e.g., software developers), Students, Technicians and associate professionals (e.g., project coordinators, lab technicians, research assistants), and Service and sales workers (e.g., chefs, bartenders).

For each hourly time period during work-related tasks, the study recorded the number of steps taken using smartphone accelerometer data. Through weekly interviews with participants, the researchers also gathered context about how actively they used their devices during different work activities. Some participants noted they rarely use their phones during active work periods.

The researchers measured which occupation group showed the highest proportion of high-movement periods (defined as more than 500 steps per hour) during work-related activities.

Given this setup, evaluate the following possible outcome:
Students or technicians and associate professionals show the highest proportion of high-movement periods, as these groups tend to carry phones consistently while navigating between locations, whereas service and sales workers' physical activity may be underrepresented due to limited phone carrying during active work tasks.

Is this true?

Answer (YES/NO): YES